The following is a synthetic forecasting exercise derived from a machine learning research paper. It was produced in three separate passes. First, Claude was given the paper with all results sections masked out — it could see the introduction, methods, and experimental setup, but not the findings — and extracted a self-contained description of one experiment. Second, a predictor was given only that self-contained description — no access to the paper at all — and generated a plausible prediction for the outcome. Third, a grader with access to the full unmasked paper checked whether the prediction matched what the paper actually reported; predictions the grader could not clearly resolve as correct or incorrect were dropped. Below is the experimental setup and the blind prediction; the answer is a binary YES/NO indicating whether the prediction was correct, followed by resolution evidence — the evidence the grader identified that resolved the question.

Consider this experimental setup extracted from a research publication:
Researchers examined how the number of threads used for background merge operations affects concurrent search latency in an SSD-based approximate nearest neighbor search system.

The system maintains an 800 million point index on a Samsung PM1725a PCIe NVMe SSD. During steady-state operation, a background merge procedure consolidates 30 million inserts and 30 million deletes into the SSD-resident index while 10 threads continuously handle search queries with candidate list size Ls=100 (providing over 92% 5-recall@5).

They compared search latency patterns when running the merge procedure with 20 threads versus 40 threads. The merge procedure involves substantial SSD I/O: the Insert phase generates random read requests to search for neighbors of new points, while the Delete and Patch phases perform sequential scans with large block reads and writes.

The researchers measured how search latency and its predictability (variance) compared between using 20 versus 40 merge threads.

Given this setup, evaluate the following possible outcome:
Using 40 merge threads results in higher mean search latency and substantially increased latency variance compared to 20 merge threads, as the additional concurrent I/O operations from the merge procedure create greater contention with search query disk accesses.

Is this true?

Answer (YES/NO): YES